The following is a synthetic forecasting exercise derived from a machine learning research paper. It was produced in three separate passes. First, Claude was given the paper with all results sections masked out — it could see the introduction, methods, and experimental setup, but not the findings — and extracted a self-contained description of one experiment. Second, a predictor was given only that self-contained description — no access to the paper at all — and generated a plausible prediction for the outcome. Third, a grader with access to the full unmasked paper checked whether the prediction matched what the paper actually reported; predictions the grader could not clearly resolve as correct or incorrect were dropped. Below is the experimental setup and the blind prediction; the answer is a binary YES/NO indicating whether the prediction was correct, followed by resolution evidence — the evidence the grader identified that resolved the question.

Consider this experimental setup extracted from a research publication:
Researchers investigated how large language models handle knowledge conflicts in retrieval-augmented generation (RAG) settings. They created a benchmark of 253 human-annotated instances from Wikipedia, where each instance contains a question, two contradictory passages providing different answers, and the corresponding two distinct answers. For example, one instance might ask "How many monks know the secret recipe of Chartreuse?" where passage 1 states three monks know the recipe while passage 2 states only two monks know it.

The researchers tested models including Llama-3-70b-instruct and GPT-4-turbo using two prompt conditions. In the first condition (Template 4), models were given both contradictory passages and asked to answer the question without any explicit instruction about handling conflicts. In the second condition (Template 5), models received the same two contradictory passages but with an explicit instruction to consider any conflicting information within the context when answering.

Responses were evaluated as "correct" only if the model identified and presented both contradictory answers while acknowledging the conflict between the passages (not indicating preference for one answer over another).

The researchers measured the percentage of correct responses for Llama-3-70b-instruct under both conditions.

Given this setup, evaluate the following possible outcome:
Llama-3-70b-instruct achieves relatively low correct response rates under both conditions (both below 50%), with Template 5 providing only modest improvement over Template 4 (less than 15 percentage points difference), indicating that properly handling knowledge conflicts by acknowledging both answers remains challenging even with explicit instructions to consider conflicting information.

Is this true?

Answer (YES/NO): NO